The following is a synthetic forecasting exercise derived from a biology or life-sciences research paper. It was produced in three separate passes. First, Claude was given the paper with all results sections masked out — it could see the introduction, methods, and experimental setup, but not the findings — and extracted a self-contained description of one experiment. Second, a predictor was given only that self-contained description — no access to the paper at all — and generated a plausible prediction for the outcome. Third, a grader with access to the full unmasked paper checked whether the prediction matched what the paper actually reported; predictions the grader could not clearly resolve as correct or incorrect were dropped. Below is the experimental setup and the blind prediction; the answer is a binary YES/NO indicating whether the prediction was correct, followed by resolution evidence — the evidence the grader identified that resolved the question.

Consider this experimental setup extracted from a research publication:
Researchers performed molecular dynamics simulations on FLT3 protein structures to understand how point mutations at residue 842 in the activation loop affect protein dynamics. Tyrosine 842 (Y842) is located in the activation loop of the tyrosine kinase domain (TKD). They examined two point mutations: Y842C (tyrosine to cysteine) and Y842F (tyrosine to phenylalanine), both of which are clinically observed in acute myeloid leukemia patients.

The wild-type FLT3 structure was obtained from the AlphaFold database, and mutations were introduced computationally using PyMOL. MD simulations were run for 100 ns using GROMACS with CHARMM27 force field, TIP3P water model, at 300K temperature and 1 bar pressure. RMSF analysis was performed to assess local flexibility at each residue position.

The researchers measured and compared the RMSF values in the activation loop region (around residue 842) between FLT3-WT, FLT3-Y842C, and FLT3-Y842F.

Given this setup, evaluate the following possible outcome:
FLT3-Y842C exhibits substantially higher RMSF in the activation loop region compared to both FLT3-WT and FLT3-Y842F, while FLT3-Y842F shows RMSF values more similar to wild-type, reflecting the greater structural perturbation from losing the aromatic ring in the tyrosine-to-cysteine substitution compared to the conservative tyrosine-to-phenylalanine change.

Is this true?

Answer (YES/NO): NO